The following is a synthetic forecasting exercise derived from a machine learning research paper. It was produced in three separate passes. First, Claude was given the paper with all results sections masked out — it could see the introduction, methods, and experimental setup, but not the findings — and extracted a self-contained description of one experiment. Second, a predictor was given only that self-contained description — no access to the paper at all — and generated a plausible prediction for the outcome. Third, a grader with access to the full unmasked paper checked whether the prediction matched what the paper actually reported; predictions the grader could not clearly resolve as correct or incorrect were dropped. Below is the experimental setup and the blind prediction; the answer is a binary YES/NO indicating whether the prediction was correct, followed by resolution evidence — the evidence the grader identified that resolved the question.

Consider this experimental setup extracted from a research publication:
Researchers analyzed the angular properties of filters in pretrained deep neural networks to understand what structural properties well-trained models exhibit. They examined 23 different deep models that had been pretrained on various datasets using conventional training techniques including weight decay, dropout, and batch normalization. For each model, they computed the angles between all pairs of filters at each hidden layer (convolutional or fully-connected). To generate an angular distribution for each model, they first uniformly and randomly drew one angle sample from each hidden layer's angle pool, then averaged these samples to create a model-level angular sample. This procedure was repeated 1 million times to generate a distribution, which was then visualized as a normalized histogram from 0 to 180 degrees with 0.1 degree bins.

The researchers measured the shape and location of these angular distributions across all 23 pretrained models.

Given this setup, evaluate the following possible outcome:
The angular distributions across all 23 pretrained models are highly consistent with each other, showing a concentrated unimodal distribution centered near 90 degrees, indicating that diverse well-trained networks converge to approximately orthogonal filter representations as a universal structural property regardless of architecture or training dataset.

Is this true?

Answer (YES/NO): YES